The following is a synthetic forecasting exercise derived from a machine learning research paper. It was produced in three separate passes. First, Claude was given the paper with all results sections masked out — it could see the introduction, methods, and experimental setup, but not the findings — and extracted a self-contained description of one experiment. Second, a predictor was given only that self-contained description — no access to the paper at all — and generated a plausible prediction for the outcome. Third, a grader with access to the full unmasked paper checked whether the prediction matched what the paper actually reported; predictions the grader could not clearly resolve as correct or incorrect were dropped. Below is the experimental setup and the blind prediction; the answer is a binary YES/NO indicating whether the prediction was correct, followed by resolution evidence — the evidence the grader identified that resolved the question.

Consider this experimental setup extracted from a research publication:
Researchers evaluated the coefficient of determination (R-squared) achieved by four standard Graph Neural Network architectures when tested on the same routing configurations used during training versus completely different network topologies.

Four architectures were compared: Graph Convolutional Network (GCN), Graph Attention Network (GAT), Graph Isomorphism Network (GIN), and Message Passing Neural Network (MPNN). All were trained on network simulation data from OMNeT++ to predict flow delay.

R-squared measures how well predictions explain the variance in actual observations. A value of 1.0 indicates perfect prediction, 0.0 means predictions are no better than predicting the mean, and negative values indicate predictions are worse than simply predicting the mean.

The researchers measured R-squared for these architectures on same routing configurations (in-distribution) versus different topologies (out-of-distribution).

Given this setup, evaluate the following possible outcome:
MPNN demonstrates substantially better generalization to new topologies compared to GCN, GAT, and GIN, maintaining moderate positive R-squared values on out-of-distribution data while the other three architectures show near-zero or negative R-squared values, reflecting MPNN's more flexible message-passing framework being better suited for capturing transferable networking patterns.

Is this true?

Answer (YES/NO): NO